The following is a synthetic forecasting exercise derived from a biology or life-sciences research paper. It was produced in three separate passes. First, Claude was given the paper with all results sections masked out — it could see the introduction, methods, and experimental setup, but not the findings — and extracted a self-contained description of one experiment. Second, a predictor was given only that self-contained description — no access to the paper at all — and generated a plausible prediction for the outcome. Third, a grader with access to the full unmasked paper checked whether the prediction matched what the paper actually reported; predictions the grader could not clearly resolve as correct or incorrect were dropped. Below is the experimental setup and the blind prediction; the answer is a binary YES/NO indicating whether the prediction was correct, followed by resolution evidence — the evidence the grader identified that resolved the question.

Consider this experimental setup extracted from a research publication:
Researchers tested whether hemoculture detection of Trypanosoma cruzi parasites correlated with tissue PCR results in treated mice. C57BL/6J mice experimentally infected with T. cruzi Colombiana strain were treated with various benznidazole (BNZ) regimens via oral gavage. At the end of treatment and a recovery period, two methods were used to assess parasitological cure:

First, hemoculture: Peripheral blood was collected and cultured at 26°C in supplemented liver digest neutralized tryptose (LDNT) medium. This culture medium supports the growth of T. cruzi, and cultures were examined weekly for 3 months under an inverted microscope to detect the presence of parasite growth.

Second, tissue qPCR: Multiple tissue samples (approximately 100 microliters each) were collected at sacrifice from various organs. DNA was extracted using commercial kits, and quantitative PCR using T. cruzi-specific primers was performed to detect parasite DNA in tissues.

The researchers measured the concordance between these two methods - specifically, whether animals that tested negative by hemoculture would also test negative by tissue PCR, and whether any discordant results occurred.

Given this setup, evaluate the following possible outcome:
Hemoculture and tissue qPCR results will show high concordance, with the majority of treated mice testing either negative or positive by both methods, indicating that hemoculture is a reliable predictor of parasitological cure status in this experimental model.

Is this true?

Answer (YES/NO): YES